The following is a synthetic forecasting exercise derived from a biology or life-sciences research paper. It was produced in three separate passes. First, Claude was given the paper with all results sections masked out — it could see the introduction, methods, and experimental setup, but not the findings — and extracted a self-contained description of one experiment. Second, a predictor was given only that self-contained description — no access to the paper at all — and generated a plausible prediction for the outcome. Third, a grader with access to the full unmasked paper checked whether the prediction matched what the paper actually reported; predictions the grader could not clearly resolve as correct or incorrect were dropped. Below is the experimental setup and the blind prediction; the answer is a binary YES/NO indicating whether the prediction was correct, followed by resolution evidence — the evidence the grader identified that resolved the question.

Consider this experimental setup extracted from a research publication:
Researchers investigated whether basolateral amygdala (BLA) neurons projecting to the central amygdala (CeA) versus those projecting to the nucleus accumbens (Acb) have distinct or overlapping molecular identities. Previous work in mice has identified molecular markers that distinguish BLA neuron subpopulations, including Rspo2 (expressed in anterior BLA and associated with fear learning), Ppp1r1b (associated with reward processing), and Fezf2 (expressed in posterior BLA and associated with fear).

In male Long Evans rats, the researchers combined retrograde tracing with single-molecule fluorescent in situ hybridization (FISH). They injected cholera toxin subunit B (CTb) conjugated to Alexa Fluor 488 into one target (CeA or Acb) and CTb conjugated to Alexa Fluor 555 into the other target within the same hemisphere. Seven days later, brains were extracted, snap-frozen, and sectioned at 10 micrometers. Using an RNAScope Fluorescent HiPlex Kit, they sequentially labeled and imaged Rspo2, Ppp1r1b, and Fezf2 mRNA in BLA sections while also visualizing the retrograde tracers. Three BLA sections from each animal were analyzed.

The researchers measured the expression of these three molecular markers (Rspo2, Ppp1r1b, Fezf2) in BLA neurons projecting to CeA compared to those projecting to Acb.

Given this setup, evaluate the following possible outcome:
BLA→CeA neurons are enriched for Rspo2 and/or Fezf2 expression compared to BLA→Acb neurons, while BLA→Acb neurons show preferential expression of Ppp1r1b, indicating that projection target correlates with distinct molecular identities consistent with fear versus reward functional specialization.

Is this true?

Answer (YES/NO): NO